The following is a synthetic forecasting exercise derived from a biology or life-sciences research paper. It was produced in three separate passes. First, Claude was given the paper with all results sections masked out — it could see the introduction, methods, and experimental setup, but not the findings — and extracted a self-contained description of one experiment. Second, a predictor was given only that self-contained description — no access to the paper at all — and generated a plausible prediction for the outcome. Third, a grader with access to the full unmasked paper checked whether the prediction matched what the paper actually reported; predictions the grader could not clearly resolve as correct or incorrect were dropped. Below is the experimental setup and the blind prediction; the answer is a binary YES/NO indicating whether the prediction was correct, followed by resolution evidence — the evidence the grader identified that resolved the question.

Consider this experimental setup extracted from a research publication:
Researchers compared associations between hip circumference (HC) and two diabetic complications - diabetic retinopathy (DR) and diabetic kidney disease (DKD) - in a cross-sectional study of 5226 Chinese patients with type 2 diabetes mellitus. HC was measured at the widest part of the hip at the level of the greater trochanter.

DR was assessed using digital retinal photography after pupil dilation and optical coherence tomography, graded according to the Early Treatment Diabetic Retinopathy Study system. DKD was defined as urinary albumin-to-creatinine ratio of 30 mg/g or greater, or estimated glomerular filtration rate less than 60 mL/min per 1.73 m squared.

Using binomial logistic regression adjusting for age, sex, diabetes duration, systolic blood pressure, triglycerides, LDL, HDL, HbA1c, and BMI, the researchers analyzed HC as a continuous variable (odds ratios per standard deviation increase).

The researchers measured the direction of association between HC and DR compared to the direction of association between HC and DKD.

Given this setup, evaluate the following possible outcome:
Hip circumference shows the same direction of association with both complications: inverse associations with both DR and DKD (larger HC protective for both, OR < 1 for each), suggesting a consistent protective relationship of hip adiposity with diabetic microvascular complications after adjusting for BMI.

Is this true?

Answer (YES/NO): NO